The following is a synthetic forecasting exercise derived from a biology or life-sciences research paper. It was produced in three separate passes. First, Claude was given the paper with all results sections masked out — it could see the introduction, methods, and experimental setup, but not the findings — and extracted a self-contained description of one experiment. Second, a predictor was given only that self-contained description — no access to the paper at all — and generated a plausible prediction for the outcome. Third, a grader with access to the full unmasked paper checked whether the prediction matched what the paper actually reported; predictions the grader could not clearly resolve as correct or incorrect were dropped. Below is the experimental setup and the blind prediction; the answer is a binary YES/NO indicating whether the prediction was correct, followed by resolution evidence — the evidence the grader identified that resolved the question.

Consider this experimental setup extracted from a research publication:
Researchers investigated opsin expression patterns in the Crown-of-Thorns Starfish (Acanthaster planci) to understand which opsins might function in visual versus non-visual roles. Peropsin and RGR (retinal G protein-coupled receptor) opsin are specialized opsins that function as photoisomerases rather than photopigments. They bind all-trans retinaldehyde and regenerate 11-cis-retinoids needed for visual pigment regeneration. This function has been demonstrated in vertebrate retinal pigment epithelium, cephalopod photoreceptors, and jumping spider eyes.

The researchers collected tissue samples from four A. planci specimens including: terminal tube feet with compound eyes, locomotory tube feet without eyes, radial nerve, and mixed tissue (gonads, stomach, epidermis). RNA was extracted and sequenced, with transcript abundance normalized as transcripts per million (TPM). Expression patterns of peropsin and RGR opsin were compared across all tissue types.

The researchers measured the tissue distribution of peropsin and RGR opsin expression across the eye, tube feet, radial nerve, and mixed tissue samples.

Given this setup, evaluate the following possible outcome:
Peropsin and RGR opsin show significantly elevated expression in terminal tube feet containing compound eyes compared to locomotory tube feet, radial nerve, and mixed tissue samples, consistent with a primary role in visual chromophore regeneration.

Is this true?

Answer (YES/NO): YES